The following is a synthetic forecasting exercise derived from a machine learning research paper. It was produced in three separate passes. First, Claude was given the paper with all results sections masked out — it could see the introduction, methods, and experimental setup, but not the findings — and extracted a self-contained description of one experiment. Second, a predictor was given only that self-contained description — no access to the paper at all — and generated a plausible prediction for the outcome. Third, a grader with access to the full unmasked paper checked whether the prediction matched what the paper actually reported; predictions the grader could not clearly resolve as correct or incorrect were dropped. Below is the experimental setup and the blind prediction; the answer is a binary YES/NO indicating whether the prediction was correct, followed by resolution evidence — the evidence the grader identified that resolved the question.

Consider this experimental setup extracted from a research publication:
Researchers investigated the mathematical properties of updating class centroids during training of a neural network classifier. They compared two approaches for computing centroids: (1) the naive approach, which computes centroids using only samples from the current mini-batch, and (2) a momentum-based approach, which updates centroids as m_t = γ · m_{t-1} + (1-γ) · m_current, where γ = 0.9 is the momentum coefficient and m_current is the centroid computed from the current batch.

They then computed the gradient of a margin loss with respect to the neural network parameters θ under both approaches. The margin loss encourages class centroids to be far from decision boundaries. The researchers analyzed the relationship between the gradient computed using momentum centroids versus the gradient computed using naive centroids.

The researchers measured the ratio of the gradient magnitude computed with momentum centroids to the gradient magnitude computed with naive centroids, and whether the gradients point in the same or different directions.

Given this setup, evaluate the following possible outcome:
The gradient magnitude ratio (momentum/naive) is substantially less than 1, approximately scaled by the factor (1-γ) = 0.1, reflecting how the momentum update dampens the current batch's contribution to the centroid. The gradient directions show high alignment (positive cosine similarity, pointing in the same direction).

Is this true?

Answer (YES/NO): YES